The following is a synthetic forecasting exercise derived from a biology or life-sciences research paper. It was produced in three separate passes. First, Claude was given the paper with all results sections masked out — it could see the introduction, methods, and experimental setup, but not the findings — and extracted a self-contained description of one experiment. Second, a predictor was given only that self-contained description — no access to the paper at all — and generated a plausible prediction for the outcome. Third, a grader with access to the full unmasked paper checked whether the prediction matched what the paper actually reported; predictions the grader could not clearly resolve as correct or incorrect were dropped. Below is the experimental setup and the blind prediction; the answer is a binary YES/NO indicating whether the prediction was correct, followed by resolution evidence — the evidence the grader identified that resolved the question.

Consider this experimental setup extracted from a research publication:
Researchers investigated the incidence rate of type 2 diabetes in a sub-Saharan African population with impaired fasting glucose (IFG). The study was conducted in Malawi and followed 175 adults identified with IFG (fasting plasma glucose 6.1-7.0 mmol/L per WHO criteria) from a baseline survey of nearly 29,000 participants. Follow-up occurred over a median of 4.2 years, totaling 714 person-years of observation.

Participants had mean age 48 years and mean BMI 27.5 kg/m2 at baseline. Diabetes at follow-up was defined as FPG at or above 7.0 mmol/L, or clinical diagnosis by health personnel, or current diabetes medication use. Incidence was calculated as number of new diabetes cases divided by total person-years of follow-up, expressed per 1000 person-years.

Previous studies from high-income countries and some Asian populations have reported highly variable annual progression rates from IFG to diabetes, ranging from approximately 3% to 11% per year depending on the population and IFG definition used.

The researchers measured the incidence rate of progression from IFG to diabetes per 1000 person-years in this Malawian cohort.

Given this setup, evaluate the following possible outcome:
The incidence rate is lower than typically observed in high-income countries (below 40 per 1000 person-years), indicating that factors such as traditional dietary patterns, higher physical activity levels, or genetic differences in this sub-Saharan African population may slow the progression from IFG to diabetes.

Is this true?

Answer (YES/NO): NO